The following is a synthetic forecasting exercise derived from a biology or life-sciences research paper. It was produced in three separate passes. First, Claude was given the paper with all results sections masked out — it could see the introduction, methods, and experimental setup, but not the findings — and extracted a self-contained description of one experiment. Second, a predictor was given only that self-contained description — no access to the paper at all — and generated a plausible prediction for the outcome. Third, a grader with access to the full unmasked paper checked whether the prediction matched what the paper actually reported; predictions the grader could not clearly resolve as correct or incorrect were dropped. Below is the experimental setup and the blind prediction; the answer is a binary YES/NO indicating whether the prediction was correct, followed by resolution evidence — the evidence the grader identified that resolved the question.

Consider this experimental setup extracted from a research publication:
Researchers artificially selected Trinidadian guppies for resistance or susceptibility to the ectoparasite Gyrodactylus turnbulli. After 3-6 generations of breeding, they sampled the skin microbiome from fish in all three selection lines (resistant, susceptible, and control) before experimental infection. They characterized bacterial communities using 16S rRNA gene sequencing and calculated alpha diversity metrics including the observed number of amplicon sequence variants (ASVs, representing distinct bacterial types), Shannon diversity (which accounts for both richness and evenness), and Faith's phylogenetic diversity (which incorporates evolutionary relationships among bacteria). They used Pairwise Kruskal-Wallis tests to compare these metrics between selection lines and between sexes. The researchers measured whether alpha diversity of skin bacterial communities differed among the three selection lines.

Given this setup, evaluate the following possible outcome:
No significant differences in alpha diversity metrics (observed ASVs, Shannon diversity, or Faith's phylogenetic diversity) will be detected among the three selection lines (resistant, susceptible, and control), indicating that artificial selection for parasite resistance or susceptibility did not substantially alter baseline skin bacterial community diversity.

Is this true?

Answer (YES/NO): YES